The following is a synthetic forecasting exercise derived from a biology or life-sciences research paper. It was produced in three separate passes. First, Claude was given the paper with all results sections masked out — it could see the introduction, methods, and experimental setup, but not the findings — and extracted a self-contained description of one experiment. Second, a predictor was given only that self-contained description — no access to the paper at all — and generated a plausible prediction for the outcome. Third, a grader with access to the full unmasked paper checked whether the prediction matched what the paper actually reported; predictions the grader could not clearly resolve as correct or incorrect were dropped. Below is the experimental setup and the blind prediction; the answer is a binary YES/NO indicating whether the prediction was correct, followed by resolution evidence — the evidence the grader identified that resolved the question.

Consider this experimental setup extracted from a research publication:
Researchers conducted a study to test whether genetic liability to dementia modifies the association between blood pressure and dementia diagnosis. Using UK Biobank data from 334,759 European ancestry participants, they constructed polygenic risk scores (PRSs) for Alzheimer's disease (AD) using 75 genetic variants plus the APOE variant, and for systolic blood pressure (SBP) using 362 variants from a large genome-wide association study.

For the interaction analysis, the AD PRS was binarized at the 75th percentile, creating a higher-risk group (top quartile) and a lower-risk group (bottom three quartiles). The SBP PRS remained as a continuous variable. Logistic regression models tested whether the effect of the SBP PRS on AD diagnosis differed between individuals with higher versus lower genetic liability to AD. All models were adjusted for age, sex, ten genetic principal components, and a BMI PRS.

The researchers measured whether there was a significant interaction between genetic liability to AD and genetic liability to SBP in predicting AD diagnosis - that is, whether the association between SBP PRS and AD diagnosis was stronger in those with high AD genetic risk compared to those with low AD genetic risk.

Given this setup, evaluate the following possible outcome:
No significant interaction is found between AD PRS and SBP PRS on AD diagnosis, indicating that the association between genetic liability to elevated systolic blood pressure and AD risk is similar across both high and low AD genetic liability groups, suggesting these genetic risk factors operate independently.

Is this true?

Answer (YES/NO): YES